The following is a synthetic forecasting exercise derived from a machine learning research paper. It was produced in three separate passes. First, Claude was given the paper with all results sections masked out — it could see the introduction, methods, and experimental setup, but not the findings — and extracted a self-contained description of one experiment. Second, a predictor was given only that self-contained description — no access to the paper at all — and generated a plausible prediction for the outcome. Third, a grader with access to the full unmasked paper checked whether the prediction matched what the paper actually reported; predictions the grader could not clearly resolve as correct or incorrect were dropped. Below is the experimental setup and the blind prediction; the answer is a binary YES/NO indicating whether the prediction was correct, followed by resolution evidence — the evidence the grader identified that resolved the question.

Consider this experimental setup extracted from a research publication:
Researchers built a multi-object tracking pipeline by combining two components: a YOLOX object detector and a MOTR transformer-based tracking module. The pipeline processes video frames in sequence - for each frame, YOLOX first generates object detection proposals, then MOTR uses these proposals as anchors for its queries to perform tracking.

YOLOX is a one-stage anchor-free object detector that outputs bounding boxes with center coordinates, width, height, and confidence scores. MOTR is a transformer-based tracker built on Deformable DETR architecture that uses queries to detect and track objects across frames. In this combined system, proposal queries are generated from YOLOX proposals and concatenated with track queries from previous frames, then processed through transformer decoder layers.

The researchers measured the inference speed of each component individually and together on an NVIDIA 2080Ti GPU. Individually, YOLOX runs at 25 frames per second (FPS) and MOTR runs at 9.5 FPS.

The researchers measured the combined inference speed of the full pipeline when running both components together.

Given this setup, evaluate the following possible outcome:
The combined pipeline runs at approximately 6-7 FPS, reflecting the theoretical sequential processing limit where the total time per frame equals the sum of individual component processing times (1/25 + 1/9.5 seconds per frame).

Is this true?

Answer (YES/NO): YES